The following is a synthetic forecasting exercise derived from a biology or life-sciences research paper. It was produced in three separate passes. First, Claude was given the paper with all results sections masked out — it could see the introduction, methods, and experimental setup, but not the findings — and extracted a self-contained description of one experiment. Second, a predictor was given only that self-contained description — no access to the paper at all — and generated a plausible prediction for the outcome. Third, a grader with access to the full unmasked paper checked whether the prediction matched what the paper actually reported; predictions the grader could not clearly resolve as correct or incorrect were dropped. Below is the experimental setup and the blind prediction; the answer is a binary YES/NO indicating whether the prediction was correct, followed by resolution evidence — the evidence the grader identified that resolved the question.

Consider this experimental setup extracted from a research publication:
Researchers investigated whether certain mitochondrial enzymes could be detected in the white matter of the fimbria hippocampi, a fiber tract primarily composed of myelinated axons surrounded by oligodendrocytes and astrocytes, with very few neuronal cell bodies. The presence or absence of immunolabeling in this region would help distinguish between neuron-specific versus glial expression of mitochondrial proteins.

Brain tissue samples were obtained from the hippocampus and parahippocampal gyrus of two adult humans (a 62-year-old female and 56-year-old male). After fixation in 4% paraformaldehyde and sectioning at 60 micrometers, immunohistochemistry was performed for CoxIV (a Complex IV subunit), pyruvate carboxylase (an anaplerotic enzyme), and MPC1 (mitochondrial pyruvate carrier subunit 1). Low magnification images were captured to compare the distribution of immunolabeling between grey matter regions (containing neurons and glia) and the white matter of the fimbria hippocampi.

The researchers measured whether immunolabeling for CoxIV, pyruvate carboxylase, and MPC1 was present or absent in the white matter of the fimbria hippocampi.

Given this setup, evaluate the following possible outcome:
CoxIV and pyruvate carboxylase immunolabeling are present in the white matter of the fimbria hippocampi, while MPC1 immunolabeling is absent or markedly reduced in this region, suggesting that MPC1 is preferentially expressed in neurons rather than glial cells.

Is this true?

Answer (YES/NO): NO